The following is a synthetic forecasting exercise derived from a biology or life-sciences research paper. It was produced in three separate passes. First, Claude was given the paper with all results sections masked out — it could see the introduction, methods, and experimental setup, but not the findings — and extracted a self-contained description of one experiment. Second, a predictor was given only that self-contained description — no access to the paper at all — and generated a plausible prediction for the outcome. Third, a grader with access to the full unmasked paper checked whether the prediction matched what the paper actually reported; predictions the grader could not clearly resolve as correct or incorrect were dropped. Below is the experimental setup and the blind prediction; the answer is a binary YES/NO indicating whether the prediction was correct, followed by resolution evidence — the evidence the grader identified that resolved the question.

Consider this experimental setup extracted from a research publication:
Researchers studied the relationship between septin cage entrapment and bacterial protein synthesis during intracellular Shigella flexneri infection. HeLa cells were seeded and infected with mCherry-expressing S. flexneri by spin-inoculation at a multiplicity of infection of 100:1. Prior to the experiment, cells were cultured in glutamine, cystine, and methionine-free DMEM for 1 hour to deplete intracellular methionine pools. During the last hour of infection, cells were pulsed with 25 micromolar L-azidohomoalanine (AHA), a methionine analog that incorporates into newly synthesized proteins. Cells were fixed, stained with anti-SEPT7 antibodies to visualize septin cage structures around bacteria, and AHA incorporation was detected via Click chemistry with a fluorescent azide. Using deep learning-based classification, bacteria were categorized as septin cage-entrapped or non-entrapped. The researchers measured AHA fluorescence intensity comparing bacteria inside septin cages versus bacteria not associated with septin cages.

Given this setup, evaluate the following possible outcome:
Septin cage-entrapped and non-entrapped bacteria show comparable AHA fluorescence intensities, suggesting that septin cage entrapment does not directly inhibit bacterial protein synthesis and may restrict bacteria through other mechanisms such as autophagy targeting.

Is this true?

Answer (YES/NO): YES